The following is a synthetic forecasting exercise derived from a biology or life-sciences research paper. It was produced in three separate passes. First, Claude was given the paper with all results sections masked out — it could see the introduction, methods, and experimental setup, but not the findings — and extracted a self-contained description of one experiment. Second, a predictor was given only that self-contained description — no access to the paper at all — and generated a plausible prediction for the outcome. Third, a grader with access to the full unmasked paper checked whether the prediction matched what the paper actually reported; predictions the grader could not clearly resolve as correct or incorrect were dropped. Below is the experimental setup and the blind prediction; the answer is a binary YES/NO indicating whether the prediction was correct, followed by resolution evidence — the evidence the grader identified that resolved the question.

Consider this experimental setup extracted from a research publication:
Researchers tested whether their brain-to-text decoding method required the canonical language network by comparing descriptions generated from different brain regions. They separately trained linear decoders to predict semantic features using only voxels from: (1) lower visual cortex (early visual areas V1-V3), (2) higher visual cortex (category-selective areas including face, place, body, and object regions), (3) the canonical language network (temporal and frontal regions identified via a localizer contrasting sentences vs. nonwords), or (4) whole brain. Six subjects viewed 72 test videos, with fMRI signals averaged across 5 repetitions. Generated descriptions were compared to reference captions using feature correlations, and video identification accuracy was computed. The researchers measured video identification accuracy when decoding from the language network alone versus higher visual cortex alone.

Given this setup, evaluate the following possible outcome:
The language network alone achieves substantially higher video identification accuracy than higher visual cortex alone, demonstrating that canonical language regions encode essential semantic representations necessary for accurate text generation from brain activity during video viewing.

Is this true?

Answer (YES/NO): NO